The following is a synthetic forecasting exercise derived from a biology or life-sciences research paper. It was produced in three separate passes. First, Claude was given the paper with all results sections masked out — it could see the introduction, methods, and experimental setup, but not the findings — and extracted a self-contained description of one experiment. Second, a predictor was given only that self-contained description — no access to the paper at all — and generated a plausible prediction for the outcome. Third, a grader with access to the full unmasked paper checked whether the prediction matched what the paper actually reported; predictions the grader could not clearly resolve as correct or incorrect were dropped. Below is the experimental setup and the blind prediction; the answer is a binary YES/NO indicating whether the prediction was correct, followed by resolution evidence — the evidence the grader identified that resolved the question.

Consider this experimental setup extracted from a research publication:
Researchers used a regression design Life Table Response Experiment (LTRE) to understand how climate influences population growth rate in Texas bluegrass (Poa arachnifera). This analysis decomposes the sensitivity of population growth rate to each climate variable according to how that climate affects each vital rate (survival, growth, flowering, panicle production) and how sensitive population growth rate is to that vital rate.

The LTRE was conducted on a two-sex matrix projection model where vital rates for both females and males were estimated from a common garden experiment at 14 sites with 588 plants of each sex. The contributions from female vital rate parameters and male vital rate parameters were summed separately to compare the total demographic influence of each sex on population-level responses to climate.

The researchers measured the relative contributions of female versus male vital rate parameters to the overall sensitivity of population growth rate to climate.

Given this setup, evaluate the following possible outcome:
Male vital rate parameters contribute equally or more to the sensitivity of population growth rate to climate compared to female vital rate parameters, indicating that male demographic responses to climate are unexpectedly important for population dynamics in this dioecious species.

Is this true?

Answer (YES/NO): NO